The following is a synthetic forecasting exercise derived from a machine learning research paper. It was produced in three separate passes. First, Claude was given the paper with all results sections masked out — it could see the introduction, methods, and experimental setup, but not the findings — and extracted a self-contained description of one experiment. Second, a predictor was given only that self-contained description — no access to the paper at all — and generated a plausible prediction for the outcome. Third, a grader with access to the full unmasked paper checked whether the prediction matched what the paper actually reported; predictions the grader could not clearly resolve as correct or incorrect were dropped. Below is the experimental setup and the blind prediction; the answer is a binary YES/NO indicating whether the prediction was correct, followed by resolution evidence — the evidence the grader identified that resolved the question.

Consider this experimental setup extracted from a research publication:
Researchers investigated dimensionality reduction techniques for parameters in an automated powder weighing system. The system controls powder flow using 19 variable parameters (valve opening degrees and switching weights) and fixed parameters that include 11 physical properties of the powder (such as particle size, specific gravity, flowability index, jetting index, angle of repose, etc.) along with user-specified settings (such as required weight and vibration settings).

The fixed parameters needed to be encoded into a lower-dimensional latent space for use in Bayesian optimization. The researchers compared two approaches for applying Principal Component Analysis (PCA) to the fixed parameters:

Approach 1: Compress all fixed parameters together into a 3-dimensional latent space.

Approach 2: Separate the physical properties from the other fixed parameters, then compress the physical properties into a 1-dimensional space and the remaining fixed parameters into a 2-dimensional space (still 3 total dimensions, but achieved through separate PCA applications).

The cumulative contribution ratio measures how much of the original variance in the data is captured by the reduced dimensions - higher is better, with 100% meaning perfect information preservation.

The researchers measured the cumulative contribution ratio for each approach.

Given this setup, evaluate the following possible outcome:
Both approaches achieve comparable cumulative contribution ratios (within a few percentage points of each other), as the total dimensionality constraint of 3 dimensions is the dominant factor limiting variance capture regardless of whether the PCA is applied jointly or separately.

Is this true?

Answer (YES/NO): NO